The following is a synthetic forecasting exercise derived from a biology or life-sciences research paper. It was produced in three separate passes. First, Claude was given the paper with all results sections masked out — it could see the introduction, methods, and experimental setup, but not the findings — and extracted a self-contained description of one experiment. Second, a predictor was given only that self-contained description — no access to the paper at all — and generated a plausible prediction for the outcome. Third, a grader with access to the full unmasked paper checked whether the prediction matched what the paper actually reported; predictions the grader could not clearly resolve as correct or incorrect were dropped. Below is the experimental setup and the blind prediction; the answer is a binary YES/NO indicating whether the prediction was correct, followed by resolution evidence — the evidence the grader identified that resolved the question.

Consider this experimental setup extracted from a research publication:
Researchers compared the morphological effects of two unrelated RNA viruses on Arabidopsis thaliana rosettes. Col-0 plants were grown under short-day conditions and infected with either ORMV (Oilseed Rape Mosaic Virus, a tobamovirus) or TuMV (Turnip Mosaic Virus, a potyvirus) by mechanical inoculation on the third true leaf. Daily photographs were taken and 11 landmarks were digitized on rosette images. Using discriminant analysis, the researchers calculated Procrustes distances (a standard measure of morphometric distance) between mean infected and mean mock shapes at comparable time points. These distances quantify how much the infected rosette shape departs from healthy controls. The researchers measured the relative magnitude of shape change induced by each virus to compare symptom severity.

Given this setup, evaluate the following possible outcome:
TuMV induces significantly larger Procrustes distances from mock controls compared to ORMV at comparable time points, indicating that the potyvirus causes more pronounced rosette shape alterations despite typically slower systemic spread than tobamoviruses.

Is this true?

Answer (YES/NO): YES